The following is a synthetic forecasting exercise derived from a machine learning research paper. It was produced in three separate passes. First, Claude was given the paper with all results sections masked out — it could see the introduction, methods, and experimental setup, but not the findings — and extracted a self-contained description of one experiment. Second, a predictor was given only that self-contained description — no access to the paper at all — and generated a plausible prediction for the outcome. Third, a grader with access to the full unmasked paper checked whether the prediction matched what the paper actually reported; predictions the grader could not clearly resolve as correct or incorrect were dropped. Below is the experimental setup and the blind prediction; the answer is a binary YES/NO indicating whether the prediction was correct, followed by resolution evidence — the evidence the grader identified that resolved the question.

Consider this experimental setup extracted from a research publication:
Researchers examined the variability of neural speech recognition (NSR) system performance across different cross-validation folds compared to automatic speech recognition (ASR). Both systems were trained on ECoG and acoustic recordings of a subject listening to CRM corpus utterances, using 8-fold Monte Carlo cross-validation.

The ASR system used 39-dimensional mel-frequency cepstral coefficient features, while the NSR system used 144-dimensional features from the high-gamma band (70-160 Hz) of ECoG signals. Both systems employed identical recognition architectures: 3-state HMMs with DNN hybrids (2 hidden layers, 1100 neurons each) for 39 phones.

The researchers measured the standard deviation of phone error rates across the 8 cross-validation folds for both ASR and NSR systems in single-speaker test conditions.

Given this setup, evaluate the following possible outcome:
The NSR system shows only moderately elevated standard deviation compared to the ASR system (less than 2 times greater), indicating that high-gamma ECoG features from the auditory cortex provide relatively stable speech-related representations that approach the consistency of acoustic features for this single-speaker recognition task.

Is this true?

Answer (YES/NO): NO